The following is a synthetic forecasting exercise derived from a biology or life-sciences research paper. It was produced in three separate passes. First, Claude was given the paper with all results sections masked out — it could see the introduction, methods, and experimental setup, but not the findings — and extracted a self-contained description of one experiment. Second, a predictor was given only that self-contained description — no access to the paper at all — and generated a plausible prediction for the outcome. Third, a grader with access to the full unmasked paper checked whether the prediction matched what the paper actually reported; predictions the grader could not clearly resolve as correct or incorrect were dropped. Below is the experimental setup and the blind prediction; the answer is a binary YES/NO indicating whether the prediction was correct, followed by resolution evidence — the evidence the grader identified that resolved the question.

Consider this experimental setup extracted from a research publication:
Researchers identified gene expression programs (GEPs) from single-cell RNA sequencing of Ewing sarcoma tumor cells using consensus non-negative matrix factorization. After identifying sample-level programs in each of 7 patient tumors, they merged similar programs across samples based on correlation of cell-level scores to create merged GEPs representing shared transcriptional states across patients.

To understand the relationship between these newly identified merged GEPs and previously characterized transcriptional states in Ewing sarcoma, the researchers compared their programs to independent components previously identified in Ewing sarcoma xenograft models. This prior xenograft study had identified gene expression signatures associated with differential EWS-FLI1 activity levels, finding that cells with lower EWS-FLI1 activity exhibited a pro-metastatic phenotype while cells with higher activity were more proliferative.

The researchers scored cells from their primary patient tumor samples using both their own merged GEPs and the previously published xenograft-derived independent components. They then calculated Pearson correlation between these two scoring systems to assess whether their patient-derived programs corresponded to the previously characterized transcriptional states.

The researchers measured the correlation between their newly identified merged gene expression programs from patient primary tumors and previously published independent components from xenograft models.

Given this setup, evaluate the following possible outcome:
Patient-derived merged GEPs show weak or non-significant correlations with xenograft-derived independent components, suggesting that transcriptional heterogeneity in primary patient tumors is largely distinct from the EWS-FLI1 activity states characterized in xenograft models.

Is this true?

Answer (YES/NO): NO